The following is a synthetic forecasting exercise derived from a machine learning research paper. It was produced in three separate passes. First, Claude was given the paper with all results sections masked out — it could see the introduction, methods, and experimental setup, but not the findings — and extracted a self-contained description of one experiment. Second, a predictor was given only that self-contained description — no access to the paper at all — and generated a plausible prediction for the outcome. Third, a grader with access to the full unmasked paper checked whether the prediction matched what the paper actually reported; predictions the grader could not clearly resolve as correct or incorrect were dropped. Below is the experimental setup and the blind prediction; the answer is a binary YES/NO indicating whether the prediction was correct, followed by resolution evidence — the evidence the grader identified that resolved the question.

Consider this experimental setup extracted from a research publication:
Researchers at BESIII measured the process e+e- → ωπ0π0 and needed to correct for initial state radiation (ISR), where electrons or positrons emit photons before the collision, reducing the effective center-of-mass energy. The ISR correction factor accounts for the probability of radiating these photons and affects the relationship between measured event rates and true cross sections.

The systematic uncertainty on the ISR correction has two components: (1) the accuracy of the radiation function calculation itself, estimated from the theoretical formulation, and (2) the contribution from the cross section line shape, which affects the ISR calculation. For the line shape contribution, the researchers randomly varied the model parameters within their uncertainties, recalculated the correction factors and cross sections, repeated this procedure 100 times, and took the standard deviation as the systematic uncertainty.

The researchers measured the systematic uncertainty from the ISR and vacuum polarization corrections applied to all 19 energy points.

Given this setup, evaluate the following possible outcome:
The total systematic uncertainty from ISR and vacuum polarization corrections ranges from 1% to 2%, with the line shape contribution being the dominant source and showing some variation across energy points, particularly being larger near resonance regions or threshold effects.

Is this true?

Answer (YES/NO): NO